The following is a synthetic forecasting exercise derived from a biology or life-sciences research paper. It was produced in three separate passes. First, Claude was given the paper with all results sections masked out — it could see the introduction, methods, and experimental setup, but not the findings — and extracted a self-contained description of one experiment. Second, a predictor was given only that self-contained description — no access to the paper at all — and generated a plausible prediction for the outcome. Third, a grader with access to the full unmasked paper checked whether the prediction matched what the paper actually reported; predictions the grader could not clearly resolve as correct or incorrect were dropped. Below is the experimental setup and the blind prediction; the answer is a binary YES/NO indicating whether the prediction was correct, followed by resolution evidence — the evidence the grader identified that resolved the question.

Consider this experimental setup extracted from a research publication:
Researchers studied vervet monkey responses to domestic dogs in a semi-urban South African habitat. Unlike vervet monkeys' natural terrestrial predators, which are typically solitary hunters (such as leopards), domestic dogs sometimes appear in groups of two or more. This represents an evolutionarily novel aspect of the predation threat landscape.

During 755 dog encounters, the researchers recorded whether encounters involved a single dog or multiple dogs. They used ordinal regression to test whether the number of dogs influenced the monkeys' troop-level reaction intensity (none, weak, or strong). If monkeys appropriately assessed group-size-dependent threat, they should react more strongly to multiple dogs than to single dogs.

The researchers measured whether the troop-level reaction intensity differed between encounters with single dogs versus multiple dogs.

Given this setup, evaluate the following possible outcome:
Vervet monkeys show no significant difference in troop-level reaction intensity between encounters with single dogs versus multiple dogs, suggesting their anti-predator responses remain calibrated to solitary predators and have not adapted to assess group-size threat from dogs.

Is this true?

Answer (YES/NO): YES